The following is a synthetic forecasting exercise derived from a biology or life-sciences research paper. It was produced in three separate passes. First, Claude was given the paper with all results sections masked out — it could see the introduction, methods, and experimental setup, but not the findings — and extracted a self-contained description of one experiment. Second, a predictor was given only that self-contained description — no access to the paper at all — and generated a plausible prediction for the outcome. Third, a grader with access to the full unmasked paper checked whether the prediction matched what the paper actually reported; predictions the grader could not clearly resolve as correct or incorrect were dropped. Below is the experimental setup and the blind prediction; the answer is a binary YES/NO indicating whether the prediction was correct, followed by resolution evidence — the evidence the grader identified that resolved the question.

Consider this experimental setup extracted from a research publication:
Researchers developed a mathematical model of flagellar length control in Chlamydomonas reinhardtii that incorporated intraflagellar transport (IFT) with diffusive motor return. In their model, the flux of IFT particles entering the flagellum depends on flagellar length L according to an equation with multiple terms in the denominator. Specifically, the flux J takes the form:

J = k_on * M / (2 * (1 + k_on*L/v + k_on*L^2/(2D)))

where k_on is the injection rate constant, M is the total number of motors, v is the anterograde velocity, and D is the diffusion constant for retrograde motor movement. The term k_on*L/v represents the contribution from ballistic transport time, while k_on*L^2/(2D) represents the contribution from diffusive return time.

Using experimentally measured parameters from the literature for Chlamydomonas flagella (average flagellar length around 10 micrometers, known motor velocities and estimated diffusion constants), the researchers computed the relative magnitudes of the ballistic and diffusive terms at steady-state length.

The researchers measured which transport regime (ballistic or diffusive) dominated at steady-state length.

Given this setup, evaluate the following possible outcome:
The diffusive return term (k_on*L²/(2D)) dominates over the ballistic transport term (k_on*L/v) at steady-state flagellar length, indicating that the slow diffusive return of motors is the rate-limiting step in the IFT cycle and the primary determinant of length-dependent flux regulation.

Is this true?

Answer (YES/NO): YES